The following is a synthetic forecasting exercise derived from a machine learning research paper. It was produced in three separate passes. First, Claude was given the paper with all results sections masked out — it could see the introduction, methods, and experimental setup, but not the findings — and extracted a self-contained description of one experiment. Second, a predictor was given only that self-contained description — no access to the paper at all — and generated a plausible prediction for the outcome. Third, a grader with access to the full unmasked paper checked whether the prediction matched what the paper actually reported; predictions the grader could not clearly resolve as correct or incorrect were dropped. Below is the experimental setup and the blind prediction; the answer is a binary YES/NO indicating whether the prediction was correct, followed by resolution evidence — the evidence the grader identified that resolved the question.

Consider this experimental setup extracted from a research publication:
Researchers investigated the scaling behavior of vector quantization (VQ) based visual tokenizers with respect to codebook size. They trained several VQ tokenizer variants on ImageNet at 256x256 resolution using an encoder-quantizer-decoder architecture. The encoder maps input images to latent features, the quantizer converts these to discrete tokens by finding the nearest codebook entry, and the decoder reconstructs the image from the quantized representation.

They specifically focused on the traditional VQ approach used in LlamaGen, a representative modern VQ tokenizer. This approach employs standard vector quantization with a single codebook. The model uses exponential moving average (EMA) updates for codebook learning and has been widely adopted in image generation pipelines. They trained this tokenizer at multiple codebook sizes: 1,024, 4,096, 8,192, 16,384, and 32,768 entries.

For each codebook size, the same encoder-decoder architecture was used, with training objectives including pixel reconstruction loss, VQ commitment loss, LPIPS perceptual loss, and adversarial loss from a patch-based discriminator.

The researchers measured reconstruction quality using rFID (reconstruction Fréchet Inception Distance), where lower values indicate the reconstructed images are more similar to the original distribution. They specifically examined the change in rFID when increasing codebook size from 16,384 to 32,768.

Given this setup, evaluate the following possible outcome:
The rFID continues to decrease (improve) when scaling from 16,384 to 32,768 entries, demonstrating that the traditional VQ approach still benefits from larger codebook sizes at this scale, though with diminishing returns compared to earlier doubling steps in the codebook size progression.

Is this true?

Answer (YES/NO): NO